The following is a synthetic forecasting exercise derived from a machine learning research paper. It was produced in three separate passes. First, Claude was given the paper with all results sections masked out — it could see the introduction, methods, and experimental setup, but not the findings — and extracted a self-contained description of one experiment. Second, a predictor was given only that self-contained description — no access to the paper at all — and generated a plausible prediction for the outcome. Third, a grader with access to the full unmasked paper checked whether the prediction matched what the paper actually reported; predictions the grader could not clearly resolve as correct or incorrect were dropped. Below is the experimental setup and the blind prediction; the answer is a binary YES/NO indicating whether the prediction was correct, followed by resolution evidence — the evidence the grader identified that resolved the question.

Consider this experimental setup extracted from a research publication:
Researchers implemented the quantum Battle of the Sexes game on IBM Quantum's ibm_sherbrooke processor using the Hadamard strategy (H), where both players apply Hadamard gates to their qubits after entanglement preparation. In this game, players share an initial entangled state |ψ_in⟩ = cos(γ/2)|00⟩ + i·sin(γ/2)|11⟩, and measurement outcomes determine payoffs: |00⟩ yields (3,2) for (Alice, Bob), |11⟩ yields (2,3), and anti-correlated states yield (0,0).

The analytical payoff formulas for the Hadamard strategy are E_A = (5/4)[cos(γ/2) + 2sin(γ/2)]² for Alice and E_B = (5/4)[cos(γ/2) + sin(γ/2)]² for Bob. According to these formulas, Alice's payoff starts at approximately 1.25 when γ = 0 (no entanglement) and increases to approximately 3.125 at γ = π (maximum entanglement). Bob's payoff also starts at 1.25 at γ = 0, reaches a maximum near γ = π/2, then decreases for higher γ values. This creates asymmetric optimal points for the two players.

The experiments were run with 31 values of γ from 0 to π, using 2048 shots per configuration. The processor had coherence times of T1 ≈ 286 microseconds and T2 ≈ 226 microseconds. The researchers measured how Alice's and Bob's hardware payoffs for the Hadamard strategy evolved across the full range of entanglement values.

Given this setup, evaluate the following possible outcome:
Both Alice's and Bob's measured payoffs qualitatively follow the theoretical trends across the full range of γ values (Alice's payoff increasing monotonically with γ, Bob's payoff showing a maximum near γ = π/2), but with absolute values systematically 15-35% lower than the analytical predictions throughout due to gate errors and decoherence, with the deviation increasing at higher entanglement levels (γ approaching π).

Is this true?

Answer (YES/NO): NO